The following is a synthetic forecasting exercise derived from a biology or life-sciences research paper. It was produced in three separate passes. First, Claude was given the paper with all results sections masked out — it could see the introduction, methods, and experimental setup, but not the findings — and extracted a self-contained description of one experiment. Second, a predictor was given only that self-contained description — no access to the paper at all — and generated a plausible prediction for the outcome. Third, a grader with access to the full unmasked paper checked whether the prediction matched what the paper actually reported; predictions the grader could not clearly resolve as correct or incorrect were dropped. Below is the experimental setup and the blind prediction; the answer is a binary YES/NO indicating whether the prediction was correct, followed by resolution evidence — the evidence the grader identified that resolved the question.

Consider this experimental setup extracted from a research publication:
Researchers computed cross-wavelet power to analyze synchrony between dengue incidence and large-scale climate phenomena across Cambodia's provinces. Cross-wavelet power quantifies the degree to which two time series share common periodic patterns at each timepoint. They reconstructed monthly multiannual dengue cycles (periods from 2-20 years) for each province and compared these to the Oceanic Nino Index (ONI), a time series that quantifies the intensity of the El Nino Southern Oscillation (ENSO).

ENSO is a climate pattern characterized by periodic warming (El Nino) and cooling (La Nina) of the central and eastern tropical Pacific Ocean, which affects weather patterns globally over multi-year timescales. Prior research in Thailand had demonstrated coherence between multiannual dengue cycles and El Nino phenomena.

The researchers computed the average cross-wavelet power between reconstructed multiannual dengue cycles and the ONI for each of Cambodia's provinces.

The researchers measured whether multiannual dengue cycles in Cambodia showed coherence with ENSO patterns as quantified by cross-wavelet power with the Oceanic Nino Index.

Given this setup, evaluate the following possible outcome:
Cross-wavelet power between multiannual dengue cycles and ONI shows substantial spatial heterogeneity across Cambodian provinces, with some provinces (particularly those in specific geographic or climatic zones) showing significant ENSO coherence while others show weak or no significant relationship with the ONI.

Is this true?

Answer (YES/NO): NO